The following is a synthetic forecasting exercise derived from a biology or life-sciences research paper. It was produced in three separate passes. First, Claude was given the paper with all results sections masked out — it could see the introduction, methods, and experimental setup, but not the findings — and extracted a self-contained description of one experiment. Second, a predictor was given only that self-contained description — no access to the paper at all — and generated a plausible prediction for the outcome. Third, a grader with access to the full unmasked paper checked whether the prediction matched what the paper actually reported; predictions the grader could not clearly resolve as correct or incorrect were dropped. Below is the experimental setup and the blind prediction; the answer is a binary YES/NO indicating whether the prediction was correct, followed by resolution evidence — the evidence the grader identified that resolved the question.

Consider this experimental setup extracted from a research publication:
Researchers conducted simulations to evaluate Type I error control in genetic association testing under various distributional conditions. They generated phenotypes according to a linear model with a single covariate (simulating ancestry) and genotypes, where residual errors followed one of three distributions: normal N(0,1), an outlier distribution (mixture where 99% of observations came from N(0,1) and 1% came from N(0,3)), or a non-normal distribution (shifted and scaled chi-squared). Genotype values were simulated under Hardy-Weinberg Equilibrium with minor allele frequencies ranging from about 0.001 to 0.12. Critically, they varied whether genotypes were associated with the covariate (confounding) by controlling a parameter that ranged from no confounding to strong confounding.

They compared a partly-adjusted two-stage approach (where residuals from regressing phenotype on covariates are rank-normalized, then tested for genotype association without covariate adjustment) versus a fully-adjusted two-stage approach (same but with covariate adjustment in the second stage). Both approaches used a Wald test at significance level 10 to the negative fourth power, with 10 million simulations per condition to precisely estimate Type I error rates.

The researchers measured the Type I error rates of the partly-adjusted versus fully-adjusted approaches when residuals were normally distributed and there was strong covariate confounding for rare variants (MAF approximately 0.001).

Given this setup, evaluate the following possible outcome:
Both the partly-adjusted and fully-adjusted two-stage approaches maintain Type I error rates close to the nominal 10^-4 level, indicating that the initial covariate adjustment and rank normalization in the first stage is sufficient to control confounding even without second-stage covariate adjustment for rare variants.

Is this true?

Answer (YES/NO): YES